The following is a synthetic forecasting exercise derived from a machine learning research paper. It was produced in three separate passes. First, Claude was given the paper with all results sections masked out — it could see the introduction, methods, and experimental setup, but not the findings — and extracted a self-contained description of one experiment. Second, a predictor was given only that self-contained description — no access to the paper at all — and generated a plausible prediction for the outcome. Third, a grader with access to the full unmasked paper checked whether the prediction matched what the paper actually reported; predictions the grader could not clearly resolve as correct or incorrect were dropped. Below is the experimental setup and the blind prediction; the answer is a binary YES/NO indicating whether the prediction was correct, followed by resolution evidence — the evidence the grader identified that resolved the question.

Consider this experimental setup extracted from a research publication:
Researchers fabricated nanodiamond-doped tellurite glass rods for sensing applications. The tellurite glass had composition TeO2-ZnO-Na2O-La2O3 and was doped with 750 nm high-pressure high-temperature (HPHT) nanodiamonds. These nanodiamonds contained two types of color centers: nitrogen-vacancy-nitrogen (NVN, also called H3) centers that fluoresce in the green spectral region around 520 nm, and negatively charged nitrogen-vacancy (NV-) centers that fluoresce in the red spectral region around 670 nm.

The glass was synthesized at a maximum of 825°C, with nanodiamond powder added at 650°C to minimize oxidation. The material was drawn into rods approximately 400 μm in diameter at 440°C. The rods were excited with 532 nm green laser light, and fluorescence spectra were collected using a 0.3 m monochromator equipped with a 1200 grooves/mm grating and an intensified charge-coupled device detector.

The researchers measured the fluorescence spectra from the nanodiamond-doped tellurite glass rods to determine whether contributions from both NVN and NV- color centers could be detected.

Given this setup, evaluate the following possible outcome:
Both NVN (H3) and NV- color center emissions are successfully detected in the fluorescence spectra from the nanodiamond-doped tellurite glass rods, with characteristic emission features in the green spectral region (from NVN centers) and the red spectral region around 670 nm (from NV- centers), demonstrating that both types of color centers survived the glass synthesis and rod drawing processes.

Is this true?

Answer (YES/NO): NO